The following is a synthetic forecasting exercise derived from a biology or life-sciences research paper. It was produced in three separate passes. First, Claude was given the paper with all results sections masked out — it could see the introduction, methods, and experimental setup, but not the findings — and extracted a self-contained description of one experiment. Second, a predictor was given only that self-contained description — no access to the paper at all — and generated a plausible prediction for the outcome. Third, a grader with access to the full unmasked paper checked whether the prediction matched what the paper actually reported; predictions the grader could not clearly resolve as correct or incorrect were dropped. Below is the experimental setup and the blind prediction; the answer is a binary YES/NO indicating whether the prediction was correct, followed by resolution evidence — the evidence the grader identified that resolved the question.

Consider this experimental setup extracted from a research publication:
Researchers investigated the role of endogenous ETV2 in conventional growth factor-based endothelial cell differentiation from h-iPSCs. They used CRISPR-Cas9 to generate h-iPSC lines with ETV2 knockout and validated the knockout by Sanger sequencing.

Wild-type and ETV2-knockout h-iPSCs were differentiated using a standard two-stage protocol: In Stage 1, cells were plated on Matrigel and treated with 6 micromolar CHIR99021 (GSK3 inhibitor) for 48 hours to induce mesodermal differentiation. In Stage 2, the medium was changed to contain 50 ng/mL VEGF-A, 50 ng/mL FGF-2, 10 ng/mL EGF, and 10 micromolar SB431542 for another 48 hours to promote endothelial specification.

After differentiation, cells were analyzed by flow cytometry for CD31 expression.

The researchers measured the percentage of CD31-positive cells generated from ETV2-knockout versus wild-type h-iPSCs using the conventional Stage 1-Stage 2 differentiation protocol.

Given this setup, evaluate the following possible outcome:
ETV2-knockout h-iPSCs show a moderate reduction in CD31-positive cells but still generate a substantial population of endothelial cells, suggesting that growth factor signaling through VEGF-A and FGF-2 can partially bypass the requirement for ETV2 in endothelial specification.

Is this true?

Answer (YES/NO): NO